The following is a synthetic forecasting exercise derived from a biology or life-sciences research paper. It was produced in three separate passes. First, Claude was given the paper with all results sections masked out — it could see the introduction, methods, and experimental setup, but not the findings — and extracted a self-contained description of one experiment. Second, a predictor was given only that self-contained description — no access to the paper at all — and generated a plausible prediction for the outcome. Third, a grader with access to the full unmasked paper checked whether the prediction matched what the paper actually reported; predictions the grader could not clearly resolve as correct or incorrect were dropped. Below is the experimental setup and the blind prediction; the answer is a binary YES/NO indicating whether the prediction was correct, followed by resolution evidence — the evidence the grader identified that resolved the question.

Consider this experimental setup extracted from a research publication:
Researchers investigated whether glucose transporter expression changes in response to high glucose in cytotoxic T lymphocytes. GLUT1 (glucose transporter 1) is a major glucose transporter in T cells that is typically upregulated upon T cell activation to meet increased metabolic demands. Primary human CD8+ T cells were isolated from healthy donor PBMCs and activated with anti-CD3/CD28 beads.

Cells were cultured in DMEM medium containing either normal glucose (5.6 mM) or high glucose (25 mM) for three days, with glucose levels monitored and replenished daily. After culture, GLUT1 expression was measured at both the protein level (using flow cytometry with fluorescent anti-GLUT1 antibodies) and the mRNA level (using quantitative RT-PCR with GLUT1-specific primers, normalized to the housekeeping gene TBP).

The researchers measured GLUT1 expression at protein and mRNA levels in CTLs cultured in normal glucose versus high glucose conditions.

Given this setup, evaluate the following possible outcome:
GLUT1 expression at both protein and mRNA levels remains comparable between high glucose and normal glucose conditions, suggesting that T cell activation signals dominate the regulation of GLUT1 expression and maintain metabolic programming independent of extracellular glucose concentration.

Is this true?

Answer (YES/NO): NO